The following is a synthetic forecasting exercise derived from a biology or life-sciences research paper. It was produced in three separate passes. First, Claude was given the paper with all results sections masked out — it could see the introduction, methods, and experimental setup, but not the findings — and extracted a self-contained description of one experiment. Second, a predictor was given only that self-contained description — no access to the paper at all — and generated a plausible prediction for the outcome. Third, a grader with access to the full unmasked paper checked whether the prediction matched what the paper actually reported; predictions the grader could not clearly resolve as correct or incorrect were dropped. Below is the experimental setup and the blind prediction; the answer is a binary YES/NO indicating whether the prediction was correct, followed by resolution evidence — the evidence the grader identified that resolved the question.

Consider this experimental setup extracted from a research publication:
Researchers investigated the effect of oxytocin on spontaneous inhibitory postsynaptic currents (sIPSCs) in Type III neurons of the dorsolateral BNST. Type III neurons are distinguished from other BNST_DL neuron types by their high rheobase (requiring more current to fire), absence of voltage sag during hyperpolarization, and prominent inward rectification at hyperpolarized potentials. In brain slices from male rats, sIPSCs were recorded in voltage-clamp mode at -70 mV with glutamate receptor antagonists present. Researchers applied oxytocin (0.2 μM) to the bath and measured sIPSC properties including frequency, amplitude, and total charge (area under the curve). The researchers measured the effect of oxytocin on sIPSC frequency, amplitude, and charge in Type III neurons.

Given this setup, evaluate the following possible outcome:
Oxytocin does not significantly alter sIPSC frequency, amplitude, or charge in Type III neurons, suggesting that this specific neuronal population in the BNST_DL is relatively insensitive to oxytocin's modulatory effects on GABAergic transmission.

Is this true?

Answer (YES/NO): NO